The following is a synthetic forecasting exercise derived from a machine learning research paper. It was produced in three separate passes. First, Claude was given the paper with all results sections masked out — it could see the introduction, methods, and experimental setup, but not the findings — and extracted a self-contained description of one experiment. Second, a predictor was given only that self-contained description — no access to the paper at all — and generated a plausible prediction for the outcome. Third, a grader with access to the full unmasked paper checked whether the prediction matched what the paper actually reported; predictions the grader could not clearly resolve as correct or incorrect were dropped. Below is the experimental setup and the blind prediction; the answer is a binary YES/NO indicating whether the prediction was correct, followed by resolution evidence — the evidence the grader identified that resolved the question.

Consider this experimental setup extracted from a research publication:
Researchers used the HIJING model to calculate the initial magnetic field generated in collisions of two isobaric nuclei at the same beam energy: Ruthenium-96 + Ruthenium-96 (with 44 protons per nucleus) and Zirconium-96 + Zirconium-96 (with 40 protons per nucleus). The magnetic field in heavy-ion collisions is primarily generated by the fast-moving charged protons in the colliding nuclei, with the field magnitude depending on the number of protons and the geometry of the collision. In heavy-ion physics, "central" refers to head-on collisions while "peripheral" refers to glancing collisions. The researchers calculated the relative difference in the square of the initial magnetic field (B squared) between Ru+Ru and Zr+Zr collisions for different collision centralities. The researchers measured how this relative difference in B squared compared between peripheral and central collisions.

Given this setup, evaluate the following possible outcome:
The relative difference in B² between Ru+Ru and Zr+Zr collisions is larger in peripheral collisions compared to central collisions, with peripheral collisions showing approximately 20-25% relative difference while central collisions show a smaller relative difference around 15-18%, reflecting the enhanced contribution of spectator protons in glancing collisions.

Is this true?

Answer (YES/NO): NO